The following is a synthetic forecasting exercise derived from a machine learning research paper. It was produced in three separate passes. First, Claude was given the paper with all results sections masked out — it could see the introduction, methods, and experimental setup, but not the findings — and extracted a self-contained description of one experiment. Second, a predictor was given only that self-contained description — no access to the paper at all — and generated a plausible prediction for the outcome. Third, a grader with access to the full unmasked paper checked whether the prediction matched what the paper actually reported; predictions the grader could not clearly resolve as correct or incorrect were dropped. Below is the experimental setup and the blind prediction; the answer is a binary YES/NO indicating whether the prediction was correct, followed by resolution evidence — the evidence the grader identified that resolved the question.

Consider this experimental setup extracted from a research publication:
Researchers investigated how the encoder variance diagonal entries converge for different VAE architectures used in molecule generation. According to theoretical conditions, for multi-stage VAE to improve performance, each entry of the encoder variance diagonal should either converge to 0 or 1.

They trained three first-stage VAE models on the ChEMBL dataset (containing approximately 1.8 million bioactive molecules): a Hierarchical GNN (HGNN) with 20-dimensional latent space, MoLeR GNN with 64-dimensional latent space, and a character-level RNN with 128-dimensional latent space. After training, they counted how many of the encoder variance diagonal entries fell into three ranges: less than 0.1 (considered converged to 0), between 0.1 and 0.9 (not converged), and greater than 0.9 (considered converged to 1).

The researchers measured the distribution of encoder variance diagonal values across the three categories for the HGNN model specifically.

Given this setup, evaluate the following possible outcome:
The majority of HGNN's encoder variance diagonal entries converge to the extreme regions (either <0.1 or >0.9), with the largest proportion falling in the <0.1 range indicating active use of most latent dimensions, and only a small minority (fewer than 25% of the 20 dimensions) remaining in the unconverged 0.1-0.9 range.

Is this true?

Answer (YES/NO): YES